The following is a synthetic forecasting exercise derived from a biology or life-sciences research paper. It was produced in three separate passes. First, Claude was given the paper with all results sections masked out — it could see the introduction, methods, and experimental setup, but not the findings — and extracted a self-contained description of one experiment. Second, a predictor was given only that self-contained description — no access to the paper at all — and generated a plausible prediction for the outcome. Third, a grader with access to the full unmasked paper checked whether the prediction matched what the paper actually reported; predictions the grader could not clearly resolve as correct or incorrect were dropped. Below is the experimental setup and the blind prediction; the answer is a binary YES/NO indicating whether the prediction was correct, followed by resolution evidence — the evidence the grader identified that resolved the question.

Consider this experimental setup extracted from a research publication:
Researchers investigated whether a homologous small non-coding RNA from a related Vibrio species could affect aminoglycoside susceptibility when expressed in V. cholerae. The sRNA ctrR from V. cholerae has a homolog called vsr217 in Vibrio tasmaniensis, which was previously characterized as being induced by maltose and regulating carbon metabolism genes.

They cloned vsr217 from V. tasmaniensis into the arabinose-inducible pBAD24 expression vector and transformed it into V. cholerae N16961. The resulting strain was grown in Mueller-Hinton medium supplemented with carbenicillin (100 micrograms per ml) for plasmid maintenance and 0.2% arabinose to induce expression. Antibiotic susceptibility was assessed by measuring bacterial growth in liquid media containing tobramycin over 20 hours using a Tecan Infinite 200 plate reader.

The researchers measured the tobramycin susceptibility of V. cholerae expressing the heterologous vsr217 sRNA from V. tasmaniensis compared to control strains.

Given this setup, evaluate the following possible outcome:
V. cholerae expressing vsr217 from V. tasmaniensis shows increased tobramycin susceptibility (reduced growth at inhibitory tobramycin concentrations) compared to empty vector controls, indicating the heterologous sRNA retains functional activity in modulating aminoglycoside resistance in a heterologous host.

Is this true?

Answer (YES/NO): NO